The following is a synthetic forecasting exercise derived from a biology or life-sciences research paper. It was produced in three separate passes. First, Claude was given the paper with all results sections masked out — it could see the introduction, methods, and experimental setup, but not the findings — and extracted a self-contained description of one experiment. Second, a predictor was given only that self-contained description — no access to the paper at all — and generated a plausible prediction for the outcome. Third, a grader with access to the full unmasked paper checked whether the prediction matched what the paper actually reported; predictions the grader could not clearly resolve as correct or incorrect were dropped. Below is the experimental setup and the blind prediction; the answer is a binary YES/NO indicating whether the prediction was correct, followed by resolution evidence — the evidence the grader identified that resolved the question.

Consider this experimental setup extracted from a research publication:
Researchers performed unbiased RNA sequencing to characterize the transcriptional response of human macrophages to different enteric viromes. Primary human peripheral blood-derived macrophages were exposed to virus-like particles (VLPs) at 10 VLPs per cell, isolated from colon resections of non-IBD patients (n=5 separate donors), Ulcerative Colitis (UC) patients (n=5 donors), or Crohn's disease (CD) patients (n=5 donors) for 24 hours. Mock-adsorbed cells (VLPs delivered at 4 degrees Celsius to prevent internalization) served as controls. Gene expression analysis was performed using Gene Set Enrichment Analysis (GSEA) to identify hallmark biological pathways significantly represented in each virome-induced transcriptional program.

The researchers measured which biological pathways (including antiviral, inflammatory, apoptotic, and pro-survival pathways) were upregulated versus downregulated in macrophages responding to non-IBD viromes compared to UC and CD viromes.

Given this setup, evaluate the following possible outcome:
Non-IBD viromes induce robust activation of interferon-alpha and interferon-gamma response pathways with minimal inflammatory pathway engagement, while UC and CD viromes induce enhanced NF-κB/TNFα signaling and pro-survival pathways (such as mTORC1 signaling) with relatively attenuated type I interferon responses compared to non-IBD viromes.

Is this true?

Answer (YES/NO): NO